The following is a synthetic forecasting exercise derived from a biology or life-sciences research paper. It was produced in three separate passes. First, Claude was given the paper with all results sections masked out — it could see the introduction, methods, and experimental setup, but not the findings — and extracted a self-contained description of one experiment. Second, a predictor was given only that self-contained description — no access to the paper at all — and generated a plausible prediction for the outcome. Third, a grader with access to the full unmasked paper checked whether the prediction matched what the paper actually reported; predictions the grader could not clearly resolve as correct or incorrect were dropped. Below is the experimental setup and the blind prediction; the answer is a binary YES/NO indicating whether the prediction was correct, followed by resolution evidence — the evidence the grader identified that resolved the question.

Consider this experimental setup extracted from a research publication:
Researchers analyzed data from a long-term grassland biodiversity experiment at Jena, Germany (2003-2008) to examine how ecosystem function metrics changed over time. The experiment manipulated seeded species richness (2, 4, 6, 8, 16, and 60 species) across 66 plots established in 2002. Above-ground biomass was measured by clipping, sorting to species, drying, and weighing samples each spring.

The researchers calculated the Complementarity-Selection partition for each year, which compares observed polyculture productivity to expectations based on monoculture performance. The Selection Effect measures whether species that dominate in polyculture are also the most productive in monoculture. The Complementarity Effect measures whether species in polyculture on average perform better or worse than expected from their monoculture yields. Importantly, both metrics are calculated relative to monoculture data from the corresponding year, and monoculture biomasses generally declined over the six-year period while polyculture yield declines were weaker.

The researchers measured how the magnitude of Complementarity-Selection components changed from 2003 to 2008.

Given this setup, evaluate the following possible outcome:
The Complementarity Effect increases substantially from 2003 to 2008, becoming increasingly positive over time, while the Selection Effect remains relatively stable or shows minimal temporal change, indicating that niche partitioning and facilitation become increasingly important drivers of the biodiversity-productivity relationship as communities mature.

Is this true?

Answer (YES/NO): NO